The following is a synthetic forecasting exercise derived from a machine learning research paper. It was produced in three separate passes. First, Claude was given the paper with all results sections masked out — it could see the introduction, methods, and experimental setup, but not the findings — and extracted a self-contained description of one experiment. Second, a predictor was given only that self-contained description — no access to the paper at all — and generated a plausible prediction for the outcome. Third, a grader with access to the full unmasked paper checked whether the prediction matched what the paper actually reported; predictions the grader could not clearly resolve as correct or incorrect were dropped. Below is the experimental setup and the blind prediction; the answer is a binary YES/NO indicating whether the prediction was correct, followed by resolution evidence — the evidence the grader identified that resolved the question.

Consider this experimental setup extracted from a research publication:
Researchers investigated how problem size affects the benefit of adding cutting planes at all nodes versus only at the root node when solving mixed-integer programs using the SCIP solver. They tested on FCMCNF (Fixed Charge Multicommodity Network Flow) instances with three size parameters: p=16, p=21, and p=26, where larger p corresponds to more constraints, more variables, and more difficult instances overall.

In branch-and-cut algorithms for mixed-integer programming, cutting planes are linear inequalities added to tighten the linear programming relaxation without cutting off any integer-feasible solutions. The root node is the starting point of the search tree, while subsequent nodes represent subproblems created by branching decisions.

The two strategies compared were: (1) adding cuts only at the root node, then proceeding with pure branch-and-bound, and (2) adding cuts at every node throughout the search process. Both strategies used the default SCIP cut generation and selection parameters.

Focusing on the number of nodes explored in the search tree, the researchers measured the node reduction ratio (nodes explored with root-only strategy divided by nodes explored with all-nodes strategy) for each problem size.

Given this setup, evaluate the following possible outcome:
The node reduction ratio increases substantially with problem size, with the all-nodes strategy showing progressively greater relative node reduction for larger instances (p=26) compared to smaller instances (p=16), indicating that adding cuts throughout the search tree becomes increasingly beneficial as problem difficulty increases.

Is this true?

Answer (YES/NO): YES